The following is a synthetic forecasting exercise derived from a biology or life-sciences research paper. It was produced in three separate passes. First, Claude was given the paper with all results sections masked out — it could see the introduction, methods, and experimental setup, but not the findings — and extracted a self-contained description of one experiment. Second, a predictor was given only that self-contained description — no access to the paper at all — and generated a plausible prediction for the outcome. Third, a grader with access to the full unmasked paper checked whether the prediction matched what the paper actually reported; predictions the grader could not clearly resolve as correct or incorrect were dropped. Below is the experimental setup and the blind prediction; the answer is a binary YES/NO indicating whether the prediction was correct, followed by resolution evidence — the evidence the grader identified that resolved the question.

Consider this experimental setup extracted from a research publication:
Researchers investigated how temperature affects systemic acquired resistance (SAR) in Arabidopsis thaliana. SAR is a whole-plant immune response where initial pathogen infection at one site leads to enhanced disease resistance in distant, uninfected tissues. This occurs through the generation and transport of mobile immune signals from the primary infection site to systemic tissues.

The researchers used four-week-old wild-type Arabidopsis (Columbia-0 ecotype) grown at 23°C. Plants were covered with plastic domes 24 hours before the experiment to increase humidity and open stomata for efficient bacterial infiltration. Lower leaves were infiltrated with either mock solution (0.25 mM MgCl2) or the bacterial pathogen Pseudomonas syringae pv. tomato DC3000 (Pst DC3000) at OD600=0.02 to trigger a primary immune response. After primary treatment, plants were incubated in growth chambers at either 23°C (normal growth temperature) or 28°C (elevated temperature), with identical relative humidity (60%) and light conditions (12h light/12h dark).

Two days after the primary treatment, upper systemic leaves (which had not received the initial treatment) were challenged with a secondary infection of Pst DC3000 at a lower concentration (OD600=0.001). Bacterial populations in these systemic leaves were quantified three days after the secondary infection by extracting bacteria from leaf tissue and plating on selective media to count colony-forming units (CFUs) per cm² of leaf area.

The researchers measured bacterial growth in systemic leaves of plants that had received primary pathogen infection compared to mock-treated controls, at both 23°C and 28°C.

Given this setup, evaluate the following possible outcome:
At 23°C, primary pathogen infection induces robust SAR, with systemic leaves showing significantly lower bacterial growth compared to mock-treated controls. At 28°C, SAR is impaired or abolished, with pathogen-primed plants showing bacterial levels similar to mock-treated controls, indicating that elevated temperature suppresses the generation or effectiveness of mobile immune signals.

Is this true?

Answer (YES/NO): YES